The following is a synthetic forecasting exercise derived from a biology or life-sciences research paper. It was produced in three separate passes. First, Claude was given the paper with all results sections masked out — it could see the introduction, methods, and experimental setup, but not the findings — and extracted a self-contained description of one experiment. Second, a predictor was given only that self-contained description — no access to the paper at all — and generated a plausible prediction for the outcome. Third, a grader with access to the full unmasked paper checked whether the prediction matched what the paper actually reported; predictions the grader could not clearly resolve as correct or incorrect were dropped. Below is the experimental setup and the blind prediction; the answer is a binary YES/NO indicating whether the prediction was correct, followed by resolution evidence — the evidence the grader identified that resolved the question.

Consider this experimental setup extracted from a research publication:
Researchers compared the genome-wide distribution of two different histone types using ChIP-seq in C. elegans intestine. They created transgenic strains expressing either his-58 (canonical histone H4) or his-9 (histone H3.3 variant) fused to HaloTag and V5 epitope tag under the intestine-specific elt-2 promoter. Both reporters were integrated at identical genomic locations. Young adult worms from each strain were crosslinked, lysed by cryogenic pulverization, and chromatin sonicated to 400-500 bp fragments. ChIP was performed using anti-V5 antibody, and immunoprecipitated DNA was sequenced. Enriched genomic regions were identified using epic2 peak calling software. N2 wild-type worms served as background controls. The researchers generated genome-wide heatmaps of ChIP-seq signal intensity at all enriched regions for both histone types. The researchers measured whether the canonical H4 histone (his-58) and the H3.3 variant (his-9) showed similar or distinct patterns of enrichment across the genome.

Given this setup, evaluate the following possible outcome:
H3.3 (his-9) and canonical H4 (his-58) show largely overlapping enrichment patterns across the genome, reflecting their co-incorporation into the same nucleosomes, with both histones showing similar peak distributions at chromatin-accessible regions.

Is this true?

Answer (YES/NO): NO